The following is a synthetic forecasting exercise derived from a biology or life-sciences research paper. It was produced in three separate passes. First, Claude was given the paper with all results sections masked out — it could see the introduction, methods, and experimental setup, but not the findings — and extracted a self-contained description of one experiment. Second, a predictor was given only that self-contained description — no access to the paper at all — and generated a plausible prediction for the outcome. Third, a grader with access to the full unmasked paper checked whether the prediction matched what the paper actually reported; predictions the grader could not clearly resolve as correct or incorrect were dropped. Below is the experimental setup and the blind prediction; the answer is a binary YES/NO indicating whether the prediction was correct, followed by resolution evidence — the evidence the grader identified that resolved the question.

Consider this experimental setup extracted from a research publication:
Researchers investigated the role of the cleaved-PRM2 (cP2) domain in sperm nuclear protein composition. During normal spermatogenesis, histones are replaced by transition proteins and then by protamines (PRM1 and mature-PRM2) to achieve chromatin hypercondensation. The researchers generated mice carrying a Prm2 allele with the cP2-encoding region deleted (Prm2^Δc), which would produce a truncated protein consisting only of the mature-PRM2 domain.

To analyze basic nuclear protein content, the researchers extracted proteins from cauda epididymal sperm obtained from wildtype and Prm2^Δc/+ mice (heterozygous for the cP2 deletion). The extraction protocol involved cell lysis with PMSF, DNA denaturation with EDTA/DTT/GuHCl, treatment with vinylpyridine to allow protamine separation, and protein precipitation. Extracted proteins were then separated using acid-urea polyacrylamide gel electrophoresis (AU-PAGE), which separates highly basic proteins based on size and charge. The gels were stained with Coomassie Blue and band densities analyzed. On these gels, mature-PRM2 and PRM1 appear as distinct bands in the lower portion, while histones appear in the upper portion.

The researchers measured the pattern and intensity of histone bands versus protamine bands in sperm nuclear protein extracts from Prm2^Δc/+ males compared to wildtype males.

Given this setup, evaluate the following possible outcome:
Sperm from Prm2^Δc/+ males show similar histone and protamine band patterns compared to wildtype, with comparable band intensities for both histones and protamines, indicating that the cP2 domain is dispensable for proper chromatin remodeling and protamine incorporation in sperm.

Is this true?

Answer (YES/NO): NO